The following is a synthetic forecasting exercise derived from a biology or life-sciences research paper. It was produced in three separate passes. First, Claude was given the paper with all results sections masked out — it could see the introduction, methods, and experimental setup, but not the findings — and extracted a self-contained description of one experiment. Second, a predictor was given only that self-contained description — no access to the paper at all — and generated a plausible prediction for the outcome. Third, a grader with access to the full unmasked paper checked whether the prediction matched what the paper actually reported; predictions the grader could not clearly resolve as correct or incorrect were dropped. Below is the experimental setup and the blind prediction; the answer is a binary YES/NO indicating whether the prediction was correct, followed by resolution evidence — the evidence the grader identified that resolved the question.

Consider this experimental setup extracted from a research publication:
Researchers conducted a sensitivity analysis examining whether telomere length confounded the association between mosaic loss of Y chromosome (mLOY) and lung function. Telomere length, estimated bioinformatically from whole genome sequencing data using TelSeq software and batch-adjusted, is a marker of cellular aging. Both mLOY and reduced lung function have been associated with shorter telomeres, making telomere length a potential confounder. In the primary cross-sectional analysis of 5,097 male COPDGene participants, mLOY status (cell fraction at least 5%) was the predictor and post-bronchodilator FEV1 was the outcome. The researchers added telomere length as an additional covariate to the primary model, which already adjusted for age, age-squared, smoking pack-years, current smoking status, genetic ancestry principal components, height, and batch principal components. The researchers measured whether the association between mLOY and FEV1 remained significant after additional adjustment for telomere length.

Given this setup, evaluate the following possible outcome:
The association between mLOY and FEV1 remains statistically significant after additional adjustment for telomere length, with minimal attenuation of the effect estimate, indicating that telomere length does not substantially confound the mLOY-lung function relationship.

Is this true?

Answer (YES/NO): YES